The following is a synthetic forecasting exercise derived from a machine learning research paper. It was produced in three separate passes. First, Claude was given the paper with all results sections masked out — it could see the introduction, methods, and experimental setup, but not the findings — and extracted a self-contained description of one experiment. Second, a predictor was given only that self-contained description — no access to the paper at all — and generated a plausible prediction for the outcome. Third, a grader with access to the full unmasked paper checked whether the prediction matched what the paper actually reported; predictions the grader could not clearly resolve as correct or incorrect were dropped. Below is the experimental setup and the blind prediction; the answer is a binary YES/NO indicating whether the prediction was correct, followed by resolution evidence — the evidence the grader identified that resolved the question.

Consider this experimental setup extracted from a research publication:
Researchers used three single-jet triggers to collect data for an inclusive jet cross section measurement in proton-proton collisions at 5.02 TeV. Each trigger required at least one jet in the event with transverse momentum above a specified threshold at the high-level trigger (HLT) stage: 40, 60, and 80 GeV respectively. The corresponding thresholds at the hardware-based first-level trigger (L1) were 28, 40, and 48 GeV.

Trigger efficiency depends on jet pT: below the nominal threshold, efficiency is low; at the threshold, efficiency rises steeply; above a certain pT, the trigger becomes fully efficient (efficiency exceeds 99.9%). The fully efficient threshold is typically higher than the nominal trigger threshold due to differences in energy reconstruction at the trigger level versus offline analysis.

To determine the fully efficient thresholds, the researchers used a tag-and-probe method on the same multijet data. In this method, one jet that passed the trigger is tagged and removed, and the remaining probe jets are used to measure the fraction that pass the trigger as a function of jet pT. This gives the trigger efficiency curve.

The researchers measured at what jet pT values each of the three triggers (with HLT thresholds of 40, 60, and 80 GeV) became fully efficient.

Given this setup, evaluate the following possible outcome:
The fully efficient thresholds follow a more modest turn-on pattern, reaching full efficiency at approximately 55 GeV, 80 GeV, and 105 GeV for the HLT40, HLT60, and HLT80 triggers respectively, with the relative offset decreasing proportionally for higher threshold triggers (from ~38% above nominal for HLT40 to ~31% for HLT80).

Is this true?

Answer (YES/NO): NO